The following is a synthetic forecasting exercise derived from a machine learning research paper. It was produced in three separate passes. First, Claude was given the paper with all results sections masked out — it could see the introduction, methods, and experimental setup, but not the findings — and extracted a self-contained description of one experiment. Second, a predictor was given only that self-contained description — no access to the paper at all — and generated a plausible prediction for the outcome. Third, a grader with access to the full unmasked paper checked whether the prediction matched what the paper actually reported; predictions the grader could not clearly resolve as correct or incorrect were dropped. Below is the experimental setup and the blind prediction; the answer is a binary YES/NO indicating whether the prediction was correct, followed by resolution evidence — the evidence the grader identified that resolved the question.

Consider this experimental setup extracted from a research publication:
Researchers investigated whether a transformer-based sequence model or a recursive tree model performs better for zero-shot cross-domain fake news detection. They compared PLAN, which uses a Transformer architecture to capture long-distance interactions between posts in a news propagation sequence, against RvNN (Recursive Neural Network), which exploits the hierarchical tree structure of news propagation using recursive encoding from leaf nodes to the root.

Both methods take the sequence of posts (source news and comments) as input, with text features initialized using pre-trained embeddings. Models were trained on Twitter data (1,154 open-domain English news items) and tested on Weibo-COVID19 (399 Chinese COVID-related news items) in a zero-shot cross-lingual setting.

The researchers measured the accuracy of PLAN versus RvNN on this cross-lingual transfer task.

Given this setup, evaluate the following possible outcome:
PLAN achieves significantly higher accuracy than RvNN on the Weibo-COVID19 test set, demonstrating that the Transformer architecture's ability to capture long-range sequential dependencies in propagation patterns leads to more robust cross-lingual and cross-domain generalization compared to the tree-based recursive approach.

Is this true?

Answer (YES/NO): NO